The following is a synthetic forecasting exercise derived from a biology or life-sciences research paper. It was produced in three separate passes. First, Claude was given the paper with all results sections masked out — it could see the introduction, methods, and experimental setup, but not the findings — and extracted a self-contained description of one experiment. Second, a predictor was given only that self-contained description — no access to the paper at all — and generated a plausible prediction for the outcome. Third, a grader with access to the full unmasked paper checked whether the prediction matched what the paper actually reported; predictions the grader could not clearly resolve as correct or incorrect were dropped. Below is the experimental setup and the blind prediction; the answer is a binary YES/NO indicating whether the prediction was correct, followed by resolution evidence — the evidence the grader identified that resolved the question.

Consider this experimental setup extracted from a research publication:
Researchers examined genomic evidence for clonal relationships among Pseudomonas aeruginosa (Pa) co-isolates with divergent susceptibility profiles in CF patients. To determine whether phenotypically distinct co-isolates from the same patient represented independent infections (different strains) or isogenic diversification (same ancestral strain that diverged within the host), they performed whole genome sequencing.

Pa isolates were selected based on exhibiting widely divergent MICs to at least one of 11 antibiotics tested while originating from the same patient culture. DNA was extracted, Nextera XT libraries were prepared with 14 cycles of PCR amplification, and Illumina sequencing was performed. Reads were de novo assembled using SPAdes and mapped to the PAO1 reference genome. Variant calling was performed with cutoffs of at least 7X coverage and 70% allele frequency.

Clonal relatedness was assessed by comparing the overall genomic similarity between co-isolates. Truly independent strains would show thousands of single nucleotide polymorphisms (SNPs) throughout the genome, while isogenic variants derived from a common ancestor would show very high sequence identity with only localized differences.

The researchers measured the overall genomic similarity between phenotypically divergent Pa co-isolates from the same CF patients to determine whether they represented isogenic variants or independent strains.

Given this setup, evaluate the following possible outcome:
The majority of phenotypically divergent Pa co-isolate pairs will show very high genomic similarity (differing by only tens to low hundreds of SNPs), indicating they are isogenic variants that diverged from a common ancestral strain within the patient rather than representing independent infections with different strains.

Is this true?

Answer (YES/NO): YES